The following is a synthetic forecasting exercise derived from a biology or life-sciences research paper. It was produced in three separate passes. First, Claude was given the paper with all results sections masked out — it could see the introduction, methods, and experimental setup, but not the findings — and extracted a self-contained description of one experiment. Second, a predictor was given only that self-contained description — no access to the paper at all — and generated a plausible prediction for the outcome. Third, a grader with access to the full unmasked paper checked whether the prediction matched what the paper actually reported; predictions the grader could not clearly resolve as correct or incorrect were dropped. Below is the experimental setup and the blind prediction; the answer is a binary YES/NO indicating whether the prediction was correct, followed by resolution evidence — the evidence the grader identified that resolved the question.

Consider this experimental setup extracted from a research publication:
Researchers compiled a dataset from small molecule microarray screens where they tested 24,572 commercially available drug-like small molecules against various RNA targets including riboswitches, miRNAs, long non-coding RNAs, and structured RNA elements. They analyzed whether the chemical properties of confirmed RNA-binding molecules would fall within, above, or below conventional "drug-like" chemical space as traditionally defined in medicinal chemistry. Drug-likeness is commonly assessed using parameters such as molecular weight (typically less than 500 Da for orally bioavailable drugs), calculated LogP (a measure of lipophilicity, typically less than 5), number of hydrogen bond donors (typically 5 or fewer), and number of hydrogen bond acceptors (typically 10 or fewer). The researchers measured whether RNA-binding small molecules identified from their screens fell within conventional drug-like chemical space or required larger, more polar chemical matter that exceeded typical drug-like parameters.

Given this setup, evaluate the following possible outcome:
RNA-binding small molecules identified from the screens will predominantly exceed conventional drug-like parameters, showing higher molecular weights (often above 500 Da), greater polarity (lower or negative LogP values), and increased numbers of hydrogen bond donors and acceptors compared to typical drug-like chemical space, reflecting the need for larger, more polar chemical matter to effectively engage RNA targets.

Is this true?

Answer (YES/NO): NO